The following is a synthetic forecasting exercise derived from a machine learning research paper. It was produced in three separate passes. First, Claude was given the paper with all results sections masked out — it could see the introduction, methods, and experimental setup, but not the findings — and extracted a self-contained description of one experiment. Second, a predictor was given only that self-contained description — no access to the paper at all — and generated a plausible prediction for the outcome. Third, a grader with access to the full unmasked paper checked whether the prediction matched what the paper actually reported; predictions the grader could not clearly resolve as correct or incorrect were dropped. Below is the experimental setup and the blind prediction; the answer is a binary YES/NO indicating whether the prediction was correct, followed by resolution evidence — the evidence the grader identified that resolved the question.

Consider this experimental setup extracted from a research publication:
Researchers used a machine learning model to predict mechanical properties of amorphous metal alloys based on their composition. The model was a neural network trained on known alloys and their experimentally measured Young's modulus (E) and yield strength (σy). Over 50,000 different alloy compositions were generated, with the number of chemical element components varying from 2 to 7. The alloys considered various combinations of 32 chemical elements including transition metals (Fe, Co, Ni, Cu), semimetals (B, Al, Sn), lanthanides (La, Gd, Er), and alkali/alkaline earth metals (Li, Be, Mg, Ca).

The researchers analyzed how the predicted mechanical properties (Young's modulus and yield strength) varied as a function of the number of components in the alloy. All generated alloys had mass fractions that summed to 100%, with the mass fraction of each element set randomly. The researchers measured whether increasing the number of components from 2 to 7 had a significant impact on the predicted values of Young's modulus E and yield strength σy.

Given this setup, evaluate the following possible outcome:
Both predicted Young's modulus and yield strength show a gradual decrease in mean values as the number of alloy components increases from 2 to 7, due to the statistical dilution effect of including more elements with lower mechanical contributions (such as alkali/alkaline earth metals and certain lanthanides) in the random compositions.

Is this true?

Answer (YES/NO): NO